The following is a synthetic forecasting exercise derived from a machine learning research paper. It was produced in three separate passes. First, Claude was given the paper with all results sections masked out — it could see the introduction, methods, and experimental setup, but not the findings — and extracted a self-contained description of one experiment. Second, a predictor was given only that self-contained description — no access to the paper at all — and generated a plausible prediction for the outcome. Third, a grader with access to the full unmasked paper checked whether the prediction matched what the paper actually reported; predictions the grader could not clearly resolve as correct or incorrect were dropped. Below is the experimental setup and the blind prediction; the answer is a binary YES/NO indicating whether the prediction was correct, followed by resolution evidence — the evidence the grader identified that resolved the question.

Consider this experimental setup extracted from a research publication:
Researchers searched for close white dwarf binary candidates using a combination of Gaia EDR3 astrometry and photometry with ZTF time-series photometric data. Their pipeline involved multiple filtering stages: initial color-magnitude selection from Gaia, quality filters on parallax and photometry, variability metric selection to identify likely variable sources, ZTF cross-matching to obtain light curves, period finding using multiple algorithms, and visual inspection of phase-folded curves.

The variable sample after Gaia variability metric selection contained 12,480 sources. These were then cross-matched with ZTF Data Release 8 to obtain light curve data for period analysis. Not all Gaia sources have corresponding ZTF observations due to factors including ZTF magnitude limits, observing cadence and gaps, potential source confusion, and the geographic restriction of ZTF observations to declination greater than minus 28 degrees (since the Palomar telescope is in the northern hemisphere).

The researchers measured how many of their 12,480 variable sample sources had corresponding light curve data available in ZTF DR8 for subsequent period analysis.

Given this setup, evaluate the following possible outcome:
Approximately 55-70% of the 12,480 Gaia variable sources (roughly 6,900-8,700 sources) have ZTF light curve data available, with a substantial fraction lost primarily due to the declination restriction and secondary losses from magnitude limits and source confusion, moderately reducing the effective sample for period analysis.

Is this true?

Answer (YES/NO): NO